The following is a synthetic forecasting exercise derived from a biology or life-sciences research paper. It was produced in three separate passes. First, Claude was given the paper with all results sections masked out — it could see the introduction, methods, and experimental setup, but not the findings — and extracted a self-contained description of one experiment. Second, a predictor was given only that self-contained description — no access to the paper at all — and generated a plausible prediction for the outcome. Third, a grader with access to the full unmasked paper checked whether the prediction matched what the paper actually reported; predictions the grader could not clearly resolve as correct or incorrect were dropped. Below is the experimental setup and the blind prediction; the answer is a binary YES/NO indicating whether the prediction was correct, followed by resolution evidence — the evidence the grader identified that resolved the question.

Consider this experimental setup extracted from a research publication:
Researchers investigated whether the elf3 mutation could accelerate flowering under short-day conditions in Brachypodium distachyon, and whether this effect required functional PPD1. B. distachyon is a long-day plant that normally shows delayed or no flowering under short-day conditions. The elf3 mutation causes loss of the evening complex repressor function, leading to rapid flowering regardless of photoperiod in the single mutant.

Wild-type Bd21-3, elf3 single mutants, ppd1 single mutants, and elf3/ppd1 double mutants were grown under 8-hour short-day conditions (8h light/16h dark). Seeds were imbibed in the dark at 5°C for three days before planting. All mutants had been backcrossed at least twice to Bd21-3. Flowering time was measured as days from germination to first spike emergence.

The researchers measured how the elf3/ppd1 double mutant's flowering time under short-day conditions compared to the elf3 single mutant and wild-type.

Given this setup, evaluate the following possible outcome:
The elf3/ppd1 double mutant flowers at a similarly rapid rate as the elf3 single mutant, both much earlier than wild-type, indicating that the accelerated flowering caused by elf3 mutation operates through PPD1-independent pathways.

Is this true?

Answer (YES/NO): NO